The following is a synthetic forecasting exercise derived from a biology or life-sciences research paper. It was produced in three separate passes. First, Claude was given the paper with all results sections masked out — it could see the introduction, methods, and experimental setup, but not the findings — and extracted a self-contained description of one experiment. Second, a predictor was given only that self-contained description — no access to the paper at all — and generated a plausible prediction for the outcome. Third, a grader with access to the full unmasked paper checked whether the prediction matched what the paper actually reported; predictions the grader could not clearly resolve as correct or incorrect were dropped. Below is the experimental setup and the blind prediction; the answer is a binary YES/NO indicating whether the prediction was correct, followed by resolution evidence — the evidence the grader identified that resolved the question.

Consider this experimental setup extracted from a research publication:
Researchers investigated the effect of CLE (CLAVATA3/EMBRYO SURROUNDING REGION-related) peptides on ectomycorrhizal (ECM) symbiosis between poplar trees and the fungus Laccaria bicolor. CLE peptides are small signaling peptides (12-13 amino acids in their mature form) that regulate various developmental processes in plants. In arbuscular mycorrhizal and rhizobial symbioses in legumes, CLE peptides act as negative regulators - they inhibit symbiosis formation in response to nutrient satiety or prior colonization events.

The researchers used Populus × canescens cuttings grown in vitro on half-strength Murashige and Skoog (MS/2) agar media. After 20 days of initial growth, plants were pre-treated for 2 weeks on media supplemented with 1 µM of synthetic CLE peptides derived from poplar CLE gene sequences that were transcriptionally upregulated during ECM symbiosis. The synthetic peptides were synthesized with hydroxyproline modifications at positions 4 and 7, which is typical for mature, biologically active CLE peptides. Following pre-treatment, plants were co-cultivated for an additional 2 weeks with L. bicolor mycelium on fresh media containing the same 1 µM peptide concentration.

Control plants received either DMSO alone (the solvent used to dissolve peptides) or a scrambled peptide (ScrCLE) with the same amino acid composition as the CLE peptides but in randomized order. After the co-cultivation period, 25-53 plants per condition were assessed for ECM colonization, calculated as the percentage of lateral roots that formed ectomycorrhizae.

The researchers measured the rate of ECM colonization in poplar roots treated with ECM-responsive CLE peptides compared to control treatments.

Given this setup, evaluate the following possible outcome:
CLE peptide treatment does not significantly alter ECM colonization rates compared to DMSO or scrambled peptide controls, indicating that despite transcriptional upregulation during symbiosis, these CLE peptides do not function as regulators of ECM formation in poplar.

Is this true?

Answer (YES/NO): NO